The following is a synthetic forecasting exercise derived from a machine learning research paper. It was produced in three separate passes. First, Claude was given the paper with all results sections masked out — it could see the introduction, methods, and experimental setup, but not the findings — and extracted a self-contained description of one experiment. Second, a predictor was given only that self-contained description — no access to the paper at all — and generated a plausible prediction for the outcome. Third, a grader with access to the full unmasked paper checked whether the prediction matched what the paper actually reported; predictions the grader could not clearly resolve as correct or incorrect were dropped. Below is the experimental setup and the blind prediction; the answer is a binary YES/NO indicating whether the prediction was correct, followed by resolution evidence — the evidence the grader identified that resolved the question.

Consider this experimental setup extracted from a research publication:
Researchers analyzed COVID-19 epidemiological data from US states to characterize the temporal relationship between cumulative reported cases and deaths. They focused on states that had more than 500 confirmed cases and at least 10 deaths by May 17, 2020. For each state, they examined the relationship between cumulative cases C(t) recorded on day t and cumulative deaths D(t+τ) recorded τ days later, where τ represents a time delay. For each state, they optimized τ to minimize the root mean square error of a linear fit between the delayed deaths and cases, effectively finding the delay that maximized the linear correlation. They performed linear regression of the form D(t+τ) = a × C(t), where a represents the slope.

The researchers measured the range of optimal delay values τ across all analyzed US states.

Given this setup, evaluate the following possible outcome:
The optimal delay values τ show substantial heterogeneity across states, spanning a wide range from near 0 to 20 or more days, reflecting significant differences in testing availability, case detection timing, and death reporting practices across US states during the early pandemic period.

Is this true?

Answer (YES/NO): NO